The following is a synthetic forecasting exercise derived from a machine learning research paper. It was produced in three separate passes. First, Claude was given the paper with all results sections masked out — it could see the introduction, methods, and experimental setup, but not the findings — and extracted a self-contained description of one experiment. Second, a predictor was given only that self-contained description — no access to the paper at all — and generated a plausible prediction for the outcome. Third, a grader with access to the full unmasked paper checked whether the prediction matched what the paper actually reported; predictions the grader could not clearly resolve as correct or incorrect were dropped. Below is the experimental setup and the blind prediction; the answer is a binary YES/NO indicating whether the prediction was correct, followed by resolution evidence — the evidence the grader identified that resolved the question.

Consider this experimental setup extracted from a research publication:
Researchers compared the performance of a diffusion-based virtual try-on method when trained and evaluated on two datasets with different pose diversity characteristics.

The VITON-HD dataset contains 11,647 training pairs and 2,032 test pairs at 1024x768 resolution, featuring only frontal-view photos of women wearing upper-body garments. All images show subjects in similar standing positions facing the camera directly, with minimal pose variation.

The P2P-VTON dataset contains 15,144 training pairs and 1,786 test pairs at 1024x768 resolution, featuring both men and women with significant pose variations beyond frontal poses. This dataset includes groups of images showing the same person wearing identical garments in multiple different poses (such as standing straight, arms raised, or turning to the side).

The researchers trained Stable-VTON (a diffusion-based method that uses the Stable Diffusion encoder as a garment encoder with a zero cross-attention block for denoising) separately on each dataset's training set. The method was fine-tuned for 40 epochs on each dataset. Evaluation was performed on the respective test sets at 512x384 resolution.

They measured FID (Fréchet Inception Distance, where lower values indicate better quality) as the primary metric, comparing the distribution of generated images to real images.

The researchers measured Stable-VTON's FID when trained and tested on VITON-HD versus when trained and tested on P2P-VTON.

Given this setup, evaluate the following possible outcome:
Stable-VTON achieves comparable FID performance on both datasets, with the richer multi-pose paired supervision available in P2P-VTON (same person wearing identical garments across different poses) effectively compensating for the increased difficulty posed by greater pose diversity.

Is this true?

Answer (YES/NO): NO